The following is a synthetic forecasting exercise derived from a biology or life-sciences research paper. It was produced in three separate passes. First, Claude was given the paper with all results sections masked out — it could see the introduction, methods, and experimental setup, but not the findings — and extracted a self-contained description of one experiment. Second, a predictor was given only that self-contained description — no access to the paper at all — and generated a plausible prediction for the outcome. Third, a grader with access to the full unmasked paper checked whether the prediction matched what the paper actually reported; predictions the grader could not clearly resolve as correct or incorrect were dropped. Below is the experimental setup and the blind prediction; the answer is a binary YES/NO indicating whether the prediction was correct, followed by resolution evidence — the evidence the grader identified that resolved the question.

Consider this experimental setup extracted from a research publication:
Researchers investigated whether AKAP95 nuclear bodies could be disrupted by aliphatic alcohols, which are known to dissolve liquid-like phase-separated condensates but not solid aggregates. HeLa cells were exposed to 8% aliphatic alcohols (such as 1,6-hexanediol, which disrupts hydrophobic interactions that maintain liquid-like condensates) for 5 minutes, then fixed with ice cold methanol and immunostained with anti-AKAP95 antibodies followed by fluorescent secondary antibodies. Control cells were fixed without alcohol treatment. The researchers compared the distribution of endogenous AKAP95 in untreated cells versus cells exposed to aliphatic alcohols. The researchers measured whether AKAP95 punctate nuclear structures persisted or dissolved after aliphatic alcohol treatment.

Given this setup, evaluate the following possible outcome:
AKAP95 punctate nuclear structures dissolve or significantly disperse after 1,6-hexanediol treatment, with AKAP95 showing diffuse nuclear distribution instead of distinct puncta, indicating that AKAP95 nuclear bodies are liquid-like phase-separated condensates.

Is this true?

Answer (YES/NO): YES